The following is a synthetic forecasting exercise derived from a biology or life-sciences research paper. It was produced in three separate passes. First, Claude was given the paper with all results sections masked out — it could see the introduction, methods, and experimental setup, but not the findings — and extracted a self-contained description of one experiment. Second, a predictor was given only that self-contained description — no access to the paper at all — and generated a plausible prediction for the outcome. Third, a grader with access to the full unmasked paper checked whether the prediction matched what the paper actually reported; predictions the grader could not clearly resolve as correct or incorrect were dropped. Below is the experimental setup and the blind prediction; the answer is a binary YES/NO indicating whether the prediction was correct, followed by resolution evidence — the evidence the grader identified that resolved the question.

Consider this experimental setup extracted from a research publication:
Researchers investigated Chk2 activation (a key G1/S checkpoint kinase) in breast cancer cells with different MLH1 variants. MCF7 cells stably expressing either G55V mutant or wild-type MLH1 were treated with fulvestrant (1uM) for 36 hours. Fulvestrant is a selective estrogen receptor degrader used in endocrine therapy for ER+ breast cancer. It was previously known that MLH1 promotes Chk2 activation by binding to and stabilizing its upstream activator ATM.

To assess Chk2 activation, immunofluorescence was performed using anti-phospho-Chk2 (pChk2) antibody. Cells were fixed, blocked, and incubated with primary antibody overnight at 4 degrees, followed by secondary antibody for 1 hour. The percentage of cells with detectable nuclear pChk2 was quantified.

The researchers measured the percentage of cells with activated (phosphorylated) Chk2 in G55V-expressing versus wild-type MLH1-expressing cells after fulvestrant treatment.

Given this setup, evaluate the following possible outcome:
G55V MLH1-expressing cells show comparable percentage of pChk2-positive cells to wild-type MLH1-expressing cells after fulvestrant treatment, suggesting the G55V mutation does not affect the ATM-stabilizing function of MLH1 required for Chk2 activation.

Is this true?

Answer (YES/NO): NO